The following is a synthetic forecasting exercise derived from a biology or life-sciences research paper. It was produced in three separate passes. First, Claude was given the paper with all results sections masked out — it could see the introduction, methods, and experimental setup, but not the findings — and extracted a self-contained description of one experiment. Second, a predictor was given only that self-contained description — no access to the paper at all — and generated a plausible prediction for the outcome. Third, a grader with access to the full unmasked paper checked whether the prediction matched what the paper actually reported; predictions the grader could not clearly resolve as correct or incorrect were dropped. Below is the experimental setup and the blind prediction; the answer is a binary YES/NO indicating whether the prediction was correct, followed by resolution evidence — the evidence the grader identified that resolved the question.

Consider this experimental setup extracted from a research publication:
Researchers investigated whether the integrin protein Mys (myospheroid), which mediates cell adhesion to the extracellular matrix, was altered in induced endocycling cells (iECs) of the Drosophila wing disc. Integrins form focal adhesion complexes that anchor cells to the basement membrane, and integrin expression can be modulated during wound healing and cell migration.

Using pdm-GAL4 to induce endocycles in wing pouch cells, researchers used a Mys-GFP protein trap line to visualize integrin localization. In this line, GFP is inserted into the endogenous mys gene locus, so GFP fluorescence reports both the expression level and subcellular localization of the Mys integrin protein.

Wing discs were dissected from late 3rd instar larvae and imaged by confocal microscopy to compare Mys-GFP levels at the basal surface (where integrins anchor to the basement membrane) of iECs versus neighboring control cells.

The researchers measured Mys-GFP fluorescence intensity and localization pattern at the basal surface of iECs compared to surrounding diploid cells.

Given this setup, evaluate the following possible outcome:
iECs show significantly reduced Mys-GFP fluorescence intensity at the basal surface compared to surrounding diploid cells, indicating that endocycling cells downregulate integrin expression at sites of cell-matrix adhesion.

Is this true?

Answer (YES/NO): NO